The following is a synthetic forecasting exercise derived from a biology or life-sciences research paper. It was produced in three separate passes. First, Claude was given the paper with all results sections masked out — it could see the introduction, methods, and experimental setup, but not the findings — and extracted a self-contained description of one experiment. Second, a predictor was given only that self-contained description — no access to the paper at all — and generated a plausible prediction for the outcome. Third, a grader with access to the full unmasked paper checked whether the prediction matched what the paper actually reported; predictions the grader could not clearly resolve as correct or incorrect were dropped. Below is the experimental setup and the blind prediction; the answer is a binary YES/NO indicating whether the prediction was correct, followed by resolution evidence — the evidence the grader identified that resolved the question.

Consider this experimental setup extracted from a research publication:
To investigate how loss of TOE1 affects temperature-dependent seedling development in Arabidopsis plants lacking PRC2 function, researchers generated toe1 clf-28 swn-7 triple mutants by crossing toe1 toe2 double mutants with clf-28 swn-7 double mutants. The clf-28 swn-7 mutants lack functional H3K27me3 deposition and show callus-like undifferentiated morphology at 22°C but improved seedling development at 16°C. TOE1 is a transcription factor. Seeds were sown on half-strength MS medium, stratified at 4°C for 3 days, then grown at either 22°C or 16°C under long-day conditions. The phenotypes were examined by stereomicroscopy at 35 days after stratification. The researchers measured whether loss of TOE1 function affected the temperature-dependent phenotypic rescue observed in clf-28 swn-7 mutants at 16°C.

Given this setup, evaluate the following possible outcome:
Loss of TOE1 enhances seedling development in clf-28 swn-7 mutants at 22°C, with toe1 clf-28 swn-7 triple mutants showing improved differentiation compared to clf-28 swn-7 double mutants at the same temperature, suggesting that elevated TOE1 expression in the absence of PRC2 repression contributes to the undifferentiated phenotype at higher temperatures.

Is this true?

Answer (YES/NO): YES